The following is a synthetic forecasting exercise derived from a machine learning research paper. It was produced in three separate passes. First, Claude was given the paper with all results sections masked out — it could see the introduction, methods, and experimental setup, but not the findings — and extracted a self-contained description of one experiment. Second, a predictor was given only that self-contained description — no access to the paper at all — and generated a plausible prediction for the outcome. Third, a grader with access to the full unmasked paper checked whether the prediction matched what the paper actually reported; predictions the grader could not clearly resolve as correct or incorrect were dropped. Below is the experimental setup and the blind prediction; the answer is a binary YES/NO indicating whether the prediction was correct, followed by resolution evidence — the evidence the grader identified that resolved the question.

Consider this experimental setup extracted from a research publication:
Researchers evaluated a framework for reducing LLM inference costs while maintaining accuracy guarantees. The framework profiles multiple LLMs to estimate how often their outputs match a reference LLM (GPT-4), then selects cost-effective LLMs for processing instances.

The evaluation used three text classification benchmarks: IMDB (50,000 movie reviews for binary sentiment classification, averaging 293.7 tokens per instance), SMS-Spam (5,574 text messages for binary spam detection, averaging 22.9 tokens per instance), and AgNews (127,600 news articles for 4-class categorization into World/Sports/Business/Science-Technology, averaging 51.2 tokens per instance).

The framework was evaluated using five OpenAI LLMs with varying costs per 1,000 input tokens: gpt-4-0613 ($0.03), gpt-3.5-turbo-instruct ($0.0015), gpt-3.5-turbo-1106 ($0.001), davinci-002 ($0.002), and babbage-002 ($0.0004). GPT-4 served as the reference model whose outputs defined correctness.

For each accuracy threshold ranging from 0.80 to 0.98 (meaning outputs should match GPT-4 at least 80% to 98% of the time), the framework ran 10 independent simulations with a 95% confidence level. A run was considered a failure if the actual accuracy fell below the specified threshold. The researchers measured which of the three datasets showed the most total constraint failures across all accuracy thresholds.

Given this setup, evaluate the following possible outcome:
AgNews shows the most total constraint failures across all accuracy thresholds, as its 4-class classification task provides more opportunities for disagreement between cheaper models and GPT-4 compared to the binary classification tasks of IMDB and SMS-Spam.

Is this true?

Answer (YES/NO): NO